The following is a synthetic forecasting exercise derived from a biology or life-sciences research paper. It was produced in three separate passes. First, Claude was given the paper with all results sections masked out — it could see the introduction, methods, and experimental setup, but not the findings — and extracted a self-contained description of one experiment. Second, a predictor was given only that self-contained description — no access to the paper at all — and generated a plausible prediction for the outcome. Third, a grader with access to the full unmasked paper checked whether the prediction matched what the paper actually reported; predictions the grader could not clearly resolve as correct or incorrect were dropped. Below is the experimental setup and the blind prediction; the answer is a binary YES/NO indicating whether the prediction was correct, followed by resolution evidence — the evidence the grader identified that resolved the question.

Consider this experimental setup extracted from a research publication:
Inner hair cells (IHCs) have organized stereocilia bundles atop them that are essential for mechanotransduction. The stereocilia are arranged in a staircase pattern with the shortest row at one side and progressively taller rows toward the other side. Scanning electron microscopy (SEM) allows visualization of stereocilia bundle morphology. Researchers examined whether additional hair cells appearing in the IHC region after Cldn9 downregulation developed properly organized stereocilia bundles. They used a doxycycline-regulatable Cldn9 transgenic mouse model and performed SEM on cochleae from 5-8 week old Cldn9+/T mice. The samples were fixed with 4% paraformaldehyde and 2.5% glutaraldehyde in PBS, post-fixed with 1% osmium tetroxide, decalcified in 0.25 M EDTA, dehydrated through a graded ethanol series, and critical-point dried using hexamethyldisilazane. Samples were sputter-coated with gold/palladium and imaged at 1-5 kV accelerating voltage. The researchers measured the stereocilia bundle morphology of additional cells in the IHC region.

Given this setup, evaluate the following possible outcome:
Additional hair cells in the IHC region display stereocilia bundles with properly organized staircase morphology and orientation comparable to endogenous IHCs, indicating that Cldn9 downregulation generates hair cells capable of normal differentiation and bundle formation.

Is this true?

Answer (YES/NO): NO